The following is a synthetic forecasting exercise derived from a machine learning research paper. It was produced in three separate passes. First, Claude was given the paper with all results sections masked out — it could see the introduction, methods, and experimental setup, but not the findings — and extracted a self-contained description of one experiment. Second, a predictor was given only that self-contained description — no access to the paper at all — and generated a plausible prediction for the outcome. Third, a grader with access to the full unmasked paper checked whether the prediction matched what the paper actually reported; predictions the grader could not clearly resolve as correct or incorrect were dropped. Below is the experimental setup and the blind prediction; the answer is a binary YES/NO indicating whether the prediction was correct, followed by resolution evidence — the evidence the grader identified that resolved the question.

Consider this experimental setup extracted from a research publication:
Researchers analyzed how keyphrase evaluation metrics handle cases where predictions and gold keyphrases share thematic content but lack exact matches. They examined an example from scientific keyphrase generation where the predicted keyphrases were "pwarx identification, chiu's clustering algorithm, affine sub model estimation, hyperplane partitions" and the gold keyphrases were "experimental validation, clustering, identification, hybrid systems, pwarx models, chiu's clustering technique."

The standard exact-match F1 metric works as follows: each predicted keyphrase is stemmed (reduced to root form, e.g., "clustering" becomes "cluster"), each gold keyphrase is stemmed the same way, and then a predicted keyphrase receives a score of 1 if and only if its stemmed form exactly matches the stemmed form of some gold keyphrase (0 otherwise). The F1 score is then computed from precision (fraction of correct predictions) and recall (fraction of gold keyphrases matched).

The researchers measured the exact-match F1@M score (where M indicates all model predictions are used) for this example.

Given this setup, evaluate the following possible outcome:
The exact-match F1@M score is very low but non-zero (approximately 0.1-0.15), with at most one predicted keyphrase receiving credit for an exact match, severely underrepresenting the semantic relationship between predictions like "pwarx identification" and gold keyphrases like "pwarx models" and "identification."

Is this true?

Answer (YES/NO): NO